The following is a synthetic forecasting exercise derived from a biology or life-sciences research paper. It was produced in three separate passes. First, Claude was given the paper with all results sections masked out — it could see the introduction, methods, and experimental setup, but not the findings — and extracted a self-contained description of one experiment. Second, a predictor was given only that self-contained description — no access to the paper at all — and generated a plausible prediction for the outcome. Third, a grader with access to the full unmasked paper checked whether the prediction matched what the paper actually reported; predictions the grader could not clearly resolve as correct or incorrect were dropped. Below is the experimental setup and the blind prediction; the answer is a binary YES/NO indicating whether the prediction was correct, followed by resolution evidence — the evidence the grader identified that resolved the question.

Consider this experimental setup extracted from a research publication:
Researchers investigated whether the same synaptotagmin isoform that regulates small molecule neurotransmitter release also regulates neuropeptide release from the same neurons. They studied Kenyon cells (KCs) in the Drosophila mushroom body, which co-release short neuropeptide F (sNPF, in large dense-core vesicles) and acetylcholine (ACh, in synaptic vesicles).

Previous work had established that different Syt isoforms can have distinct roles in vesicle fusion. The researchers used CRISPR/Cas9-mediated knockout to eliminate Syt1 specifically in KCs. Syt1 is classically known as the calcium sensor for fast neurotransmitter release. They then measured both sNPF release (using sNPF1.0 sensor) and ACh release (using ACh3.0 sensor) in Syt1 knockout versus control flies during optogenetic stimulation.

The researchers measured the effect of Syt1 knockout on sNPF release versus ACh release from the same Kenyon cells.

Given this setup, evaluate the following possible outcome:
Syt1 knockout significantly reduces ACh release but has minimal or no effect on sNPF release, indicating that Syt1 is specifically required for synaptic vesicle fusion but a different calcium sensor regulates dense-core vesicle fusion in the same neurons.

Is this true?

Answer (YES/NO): YES